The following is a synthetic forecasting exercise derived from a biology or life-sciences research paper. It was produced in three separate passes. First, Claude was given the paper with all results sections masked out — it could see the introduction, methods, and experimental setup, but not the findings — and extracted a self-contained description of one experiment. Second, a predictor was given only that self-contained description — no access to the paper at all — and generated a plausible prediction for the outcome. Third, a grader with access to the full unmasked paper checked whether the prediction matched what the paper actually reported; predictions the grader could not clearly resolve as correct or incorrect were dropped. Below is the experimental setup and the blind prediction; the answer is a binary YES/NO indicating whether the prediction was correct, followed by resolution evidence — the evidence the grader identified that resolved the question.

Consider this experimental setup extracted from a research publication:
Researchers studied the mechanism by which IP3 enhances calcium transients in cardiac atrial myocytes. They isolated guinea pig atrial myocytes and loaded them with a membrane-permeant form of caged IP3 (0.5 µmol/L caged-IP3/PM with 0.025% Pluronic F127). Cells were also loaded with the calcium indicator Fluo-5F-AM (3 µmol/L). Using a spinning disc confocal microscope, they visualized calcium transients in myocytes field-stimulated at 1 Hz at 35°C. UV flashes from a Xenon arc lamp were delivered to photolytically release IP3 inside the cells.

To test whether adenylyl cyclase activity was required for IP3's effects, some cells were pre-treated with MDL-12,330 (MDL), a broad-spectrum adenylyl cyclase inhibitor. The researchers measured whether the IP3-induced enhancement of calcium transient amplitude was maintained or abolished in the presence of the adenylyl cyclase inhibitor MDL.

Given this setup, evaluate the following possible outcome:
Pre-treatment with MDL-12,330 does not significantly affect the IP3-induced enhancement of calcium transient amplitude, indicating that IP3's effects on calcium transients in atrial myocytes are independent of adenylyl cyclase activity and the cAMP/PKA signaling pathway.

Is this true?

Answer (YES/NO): NO